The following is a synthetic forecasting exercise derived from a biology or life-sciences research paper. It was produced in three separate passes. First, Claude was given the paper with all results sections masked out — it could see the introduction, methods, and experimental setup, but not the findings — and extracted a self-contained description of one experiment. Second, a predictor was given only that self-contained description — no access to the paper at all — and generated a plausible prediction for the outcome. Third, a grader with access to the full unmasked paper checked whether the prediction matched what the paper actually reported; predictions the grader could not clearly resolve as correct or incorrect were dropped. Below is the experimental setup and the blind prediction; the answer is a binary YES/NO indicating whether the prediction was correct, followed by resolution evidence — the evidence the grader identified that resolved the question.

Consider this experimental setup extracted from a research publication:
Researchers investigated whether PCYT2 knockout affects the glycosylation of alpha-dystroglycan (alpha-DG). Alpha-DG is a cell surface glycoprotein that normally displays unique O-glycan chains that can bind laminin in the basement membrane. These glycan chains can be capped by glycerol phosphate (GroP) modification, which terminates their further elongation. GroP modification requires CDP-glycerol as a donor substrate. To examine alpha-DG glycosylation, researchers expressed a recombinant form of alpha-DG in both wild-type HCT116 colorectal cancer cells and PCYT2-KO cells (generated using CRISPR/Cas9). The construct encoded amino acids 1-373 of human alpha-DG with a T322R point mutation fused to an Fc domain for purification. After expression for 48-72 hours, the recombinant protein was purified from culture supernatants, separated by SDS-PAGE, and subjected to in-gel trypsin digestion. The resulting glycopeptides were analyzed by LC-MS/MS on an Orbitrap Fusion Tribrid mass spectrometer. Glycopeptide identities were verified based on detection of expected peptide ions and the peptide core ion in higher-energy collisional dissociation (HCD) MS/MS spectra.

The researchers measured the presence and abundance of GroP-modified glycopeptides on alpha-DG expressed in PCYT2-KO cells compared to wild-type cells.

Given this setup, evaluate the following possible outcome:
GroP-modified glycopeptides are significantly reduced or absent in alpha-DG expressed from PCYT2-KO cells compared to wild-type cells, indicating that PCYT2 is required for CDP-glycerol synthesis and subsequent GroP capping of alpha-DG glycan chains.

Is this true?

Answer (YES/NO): YES